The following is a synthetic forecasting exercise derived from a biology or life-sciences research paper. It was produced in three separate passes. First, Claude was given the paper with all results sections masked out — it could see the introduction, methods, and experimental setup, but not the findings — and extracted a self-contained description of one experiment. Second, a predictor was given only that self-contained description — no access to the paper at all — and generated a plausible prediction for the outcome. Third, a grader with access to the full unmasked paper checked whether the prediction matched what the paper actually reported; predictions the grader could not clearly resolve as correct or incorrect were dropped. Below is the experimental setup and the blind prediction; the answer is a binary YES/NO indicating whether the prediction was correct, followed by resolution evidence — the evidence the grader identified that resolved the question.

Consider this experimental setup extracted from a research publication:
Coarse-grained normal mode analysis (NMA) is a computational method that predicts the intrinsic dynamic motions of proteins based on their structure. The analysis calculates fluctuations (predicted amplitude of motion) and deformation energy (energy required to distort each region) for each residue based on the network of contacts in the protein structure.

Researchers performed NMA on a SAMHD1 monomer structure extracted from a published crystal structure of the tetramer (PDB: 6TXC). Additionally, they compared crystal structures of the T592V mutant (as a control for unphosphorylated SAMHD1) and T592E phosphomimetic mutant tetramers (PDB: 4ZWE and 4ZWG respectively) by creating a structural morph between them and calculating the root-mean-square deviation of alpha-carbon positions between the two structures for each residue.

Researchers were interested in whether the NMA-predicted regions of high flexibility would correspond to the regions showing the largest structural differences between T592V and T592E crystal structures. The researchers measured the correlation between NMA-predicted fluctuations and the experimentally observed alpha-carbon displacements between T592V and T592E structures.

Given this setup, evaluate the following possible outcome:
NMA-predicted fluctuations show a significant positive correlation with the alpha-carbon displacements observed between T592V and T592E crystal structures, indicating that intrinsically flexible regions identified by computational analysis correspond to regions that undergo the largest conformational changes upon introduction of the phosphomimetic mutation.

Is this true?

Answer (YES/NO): YES